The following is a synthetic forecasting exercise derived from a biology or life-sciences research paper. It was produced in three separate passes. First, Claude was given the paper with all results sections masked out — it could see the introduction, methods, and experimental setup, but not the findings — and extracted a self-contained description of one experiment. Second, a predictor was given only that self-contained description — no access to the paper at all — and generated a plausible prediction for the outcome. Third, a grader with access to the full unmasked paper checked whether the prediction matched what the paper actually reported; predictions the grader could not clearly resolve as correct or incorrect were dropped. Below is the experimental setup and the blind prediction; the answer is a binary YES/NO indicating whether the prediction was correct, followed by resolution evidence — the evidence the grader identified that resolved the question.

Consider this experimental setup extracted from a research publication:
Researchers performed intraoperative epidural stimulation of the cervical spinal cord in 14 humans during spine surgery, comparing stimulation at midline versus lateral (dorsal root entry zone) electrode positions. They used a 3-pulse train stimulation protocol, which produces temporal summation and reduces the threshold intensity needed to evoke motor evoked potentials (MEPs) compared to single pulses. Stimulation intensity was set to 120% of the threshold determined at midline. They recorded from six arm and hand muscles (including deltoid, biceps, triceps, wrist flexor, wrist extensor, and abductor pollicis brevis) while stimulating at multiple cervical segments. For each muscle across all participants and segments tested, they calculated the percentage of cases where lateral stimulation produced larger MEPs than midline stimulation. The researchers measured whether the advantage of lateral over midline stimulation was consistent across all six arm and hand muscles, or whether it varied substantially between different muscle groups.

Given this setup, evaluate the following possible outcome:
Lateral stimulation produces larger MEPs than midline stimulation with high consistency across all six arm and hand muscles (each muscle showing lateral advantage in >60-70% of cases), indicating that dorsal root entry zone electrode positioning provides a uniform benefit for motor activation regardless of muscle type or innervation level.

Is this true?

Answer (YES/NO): YES